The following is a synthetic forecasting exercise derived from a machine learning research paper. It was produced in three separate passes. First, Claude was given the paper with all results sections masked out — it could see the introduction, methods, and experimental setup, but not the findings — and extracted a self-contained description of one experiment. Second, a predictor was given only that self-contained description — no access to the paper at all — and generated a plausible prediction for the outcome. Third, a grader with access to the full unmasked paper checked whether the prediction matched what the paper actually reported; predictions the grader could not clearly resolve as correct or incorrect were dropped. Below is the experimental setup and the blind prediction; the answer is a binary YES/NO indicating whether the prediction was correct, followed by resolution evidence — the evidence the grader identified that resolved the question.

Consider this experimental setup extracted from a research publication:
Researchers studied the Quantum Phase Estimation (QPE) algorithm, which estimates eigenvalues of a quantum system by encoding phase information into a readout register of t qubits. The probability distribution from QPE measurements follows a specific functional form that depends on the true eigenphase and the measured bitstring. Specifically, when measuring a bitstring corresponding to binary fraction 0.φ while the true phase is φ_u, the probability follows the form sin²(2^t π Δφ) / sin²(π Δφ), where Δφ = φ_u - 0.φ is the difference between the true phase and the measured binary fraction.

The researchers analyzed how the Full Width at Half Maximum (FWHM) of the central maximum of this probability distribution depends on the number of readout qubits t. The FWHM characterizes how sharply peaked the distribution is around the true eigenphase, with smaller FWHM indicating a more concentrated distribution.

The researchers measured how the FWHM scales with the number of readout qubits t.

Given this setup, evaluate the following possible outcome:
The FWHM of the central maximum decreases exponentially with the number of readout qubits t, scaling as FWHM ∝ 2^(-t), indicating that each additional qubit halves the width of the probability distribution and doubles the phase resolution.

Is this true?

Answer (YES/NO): YES